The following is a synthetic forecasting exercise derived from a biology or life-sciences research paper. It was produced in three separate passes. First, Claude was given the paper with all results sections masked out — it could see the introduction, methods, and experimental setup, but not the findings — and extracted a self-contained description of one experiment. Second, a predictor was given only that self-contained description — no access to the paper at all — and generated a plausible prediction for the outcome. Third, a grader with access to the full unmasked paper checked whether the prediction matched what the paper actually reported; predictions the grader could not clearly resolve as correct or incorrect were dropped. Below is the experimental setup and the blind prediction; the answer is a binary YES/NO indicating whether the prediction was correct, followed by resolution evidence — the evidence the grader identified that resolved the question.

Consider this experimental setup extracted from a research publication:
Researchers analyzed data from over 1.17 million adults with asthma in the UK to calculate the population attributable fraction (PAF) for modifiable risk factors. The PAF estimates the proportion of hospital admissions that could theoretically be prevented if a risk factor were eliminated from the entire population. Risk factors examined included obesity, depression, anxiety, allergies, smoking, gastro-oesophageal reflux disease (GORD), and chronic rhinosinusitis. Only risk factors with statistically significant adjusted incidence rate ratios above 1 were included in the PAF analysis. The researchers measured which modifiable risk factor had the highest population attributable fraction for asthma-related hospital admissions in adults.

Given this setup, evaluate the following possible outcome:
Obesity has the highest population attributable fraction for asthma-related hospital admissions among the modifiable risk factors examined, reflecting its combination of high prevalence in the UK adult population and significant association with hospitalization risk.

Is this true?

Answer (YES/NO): YES